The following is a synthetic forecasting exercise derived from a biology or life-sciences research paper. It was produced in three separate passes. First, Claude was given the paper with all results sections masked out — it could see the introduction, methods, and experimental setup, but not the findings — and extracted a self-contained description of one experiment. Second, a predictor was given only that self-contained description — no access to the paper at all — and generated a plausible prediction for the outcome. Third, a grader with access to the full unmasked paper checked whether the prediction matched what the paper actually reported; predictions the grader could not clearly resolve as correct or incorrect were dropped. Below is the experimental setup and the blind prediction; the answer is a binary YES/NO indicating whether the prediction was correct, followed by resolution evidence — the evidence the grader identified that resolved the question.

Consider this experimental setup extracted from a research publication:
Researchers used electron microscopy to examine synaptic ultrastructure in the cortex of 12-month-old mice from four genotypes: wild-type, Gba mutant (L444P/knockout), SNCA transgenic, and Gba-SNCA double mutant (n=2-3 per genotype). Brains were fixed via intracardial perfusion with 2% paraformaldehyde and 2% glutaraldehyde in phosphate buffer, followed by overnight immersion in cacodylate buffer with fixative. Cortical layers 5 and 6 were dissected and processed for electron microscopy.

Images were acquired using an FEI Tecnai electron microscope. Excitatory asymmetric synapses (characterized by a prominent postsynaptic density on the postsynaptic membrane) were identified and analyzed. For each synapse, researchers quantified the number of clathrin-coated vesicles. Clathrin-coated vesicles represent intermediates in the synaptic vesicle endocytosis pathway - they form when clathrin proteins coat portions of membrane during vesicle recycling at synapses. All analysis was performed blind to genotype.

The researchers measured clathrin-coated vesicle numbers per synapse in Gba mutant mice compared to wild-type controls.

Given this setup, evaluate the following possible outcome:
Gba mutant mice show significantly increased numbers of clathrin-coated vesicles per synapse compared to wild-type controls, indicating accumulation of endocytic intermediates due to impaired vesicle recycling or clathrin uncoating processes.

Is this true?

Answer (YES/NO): NO